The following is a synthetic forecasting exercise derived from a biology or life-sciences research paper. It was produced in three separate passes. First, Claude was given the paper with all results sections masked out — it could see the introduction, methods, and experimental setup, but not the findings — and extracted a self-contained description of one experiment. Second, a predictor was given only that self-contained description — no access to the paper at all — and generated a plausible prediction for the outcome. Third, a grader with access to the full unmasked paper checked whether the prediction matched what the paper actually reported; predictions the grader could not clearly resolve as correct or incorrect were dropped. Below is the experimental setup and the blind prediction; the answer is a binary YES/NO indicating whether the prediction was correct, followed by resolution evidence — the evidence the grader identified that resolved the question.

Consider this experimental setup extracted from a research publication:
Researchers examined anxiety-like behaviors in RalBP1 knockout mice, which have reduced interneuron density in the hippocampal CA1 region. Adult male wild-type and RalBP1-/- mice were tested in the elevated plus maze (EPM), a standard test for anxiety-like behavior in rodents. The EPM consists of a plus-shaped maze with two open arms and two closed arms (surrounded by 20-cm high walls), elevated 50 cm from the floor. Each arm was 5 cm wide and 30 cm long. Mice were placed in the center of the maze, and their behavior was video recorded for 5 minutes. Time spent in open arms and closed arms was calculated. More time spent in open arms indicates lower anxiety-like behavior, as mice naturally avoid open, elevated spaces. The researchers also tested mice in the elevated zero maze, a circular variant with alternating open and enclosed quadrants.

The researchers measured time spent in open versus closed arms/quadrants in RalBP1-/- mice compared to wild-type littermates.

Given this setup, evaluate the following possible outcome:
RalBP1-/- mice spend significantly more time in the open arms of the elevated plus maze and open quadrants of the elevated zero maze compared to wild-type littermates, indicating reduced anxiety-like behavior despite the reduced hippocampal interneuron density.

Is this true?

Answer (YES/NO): NO